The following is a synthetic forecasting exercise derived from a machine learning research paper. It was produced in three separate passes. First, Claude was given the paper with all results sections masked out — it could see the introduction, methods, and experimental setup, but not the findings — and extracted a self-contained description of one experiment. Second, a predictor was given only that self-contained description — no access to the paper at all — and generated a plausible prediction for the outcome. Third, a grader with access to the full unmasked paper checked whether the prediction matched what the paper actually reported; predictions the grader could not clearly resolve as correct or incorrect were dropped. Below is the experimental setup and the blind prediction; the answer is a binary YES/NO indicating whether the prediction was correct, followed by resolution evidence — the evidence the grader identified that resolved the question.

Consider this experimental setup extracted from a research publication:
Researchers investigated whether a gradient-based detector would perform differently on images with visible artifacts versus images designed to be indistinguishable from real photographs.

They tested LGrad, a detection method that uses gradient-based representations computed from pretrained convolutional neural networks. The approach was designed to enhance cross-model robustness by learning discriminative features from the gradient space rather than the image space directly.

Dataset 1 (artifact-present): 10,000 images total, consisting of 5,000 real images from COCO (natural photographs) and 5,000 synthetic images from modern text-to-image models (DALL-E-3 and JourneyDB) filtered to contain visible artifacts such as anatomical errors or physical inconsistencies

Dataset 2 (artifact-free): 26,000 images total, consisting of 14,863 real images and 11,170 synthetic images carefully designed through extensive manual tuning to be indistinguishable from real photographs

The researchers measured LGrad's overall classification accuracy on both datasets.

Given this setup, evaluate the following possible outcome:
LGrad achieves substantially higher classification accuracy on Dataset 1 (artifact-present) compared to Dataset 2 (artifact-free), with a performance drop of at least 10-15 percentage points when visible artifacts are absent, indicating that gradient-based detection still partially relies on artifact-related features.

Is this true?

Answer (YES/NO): NO